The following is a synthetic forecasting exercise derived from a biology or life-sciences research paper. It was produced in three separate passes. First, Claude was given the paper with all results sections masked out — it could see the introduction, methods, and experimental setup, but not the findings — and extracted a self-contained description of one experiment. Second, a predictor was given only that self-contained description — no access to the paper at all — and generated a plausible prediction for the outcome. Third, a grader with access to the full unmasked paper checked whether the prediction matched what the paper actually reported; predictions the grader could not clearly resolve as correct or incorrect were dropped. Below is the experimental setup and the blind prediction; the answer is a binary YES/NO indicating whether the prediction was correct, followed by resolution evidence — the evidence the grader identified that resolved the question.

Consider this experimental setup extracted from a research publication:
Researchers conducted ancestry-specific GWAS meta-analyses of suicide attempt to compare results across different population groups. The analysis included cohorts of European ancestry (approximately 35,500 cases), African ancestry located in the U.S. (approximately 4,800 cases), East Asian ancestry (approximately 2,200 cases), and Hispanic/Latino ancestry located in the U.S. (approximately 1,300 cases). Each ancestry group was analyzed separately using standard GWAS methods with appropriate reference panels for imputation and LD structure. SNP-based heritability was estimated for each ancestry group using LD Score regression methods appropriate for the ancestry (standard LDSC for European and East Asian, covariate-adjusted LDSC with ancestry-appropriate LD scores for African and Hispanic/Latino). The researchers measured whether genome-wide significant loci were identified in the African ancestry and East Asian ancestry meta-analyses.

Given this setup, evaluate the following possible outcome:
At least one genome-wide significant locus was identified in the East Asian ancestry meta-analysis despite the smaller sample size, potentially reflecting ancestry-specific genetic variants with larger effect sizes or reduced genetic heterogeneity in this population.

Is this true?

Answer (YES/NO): NO